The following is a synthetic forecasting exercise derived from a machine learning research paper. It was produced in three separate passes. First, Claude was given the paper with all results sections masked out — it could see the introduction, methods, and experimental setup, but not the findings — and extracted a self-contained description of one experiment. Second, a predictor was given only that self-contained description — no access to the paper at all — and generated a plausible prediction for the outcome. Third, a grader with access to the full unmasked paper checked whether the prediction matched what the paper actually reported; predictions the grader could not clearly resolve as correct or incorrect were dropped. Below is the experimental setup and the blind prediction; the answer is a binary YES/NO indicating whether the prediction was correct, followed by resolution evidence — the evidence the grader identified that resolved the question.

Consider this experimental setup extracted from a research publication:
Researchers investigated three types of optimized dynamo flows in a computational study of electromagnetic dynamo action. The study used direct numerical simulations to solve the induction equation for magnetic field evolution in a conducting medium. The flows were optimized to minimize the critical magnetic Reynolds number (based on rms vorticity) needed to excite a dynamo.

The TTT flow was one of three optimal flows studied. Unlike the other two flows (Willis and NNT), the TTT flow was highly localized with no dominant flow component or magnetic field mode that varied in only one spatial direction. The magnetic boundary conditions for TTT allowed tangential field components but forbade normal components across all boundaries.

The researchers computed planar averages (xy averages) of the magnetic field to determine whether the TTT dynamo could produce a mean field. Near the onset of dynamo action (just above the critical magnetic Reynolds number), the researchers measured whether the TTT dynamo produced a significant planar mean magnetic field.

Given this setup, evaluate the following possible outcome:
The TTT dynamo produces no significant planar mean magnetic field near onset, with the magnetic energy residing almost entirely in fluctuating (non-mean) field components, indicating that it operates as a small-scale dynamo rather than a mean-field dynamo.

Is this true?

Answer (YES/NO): NO